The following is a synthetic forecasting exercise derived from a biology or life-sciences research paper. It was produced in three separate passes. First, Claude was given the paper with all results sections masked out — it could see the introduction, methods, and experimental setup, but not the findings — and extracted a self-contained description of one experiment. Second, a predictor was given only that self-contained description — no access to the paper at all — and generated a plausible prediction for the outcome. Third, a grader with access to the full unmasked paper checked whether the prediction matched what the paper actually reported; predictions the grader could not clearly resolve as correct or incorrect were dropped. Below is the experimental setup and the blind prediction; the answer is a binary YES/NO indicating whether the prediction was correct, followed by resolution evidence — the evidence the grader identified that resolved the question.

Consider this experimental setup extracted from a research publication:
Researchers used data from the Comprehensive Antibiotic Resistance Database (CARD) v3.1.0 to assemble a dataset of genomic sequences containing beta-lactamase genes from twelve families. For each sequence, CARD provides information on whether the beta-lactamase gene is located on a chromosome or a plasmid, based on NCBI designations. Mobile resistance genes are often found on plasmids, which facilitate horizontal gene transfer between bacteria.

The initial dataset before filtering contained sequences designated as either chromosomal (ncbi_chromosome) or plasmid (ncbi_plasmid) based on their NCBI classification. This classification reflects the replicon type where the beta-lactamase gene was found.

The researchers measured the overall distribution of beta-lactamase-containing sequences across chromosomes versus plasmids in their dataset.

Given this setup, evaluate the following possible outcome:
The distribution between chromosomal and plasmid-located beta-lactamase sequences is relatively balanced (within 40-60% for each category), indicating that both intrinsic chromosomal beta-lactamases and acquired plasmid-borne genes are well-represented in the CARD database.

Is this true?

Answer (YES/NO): YES